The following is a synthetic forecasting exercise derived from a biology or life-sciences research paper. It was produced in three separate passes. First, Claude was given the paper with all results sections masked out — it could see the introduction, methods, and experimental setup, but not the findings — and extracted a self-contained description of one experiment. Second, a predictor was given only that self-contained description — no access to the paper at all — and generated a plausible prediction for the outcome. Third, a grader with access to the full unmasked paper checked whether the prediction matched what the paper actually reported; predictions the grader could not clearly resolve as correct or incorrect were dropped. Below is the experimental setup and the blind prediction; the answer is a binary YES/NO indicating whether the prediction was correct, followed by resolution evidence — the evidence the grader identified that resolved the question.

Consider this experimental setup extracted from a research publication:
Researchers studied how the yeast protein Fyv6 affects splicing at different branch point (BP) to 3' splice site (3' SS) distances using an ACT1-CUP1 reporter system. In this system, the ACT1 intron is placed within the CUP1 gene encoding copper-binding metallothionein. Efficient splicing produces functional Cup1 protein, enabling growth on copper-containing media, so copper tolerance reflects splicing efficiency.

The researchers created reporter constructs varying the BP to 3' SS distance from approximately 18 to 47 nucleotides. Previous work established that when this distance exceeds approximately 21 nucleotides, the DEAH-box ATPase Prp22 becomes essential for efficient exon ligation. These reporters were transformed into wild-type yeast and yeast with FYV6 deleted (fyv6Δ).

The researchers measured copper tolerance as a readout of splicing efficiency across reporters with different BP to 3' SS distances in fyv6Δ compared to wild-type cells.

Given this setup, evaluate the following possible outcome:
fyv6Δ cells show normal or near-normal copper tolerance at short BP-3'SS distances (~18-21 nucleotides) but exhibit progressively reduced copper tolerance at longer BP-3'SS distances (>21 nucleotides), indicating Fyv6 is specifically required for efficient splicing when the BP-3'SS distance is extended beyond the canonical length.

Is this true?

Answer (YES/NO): NO